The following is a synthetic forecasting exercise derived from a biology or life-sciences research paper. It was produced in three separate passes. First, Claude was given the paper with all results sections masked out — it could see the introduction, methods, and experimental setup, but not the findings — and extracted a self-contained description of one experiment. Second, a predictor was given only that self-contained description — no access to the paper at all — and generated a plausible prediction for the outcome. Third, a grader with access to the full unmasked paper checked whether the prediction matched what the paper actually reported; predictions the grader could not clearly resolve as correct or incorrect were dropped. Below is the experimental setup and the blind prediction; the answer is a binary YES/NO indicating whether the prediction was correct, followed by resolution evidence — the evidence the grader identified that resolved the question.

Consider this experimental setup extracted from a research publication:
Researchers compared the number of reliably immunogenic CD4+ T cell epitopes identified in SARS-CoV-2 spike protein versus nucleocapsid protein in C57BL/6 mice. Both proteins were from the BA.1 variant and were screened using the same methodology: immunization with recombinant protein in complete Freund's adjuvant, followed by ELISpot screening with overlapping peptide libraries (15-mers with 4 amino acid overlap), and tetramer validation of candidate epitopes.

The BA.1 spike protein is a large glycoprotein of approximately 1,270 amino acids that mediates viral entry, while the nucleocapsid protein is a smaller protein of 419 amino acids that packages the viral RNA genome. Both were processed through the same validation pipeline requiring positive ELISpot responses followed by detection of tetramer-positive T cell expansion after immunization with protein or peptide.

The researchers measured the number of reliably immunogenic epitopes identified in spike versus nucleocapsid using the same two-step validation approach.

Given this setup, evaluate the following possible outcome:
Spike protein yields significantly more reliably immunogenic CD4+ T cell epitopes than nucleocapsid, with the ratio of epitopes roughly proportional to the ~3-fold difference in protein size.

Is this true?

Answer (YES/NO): NO